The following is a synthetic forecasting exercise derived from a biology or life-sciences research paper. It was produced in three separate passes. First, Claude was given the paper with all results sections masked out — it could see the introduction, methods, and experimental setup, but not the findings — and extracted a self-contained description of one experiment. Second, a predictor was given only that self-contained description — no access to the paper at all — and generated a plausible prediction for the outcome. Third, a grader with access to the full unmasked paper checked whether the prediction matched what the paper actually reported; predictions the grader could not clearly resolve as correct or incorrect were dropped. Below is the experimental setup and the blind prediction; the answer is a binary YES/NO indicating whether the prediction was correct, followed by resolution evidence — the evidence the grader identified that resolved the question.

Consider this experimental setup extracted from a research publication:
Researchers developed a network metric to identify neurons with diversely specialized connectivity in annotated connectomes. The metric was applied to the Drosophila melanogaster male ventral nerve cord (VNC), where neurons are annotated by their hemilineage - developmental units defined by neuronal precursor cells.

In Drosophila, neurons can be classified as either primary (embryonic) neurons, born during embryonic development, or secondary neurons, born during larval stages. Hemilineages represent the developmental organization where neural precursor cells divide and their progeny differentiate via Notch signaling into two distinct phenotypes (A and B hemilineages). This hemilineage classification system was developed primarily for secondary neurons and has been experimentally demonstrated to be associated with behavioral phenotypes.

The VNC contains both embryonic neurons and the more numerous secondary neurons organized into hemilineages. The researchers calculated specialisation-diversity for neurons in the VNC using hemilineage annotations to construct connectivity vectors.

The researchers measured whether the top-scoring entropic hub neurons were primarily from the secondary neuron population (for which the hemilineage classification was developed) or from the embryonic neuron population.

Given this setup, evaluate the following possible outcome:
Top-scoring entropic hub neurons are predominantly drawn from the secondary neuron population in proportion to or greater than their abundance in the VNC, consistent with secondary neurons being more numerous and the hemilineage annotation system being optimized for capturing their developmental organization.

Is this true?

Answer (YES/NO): NO